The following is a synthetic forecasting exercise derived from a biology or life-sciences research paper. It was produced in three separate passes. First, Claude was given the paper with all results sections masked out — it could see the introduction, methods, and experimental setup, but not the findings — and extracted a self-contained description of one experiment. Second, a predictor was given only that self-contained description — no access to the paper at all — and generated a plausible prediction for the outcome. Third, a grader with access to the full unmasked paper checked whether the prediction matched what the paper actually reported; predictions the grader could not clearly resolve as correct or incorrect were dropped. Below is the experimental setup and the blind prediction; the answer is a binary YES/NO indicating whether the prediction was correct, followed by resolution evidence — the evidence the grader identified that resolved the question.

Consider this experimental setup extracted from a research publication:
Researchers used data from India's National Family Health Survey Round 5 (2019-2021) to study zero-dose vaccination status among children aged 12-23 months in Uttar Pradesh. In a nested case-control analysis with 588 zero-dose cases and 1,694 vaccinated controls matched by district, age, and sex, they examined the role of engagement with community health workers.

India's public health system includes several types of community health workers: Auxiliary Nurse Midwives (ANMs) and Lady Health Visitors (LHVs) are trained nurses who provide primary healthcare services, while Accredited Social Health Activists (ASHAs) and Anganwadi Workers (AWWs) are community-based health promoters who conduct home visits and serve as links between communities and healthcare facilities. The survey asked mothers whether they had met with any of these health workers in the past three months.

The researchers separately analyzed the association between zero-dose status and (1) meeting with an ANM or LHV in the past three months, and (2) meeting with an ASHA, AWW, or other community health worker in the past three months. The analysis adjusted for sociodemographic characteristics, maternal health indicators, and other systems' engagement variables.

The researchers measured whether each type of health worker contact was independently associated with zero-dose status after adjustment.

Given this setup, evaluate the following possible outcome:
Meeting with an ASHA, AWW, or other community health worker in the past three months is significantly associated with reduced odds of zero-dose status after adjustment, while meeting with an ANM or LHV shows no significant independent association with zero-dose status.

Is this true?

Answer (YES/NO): YES